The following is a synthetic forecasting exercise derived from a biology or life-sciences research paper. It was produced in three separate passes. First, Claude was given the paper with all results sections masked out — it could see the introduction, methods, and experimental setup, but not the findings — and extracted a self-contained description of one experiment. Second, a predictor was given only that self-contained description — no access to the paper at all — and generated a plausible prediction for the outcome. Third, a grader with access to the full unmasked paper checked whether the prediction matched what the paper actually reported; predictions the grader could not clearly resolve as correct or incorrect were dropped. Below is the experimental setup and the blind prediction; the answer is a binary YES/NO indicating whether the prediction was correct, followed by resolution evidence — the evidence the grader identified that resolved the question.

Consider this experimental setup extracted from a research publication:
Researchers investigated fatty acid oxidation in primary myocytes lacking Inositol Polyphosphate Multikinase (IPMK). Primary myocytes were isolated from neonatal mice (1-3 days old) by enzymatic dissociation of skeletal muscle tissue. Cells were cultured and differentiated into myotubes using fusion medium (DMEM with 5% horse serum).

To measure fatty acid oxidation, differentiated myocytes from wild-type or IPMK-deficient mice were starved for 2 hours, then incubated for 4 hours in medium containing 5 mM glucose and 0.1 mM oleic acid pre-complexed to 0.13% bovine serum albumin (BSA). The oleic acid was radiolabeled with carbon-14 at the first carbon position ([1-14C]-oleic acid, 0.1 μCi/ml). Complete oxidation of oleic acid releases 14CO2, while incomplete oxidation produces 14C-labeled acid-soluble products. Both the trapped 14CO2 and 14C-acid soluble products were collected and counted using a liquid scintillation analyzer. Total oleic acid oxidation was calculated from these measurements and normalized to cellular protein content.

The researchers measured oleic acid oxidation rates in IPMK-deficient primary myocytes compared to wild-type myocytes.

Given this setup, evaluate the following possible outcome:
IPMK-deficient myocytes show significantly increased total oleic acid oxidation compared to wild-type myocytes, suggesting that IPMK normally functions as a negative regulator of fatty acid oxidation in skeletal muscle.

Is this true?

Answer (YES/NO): NO